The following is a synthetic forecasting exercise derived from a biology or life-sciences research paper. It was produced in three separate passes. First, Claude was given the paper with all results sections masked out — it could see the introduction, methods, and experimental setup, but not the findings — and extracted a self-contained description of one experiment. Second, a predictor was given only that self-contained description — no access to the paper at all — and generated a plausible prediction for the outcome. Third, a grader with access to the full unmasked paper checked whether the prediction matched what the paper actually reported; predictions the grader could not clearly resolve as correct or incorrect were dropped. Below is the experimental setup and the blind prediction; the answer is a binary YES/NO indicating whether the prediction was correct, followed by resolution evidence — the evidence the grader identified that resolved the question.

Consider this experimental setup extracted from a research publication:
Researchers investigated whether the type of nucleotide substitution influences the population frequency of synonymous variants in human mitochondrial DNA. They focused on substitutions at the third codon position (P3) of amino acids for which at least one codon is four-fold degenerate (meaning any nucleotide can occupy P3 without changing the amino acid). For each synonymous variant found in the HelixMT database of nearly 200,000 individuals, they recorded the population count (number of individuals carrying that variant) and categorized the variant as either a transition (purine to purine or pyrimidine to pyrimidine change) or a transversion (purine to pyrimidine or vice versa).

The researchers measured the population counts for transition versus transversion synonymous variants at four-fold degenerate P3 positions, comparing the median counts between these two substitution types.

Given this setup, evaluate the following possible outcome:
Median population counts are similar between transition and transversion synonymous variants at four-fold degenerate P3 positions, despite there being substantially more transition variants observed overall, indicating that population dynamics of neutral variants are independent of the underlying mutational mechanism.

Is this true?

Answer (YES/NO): NO